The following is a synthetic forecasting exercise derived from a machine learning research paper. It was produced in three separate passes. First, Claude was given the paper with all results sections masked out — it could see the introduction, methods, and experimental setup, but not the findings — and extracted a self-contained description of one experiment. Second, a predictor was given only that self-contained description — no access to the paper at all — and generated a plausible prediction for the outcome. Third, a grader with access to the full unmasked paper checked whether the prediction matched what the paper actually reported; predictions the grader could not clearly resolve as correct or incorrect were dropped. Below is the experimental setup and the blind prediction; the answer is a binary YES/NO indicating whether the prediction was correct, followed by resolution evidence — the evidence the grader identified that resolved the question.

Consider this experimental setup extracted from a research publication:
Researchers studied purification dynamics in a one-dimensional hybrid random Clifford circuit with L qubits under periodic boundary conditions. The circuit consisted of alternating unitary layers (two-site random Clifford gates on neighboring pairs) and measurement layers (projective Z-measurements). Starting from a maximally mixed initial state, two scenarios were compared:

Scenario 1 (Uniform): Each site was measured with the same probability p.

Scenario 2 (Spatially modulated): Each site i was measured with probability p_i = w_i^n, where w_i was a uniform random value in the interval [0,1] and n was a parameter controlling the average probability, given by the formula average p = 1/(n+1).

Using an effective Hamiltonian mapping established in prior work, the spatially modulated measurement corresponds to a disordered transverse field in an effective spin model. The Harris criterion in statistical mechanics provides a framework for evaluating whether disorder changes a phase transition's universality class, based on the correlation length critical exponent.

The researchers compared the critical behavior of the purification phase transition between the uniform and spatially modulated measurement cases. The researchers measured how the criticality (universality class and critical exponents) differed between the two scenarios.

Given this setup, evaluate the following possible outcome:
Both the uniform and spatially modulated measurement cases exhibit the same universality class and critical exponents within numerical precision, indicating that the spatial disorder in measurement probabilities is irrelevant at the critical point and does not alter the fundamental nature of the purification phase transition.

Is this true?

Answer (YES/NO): NO